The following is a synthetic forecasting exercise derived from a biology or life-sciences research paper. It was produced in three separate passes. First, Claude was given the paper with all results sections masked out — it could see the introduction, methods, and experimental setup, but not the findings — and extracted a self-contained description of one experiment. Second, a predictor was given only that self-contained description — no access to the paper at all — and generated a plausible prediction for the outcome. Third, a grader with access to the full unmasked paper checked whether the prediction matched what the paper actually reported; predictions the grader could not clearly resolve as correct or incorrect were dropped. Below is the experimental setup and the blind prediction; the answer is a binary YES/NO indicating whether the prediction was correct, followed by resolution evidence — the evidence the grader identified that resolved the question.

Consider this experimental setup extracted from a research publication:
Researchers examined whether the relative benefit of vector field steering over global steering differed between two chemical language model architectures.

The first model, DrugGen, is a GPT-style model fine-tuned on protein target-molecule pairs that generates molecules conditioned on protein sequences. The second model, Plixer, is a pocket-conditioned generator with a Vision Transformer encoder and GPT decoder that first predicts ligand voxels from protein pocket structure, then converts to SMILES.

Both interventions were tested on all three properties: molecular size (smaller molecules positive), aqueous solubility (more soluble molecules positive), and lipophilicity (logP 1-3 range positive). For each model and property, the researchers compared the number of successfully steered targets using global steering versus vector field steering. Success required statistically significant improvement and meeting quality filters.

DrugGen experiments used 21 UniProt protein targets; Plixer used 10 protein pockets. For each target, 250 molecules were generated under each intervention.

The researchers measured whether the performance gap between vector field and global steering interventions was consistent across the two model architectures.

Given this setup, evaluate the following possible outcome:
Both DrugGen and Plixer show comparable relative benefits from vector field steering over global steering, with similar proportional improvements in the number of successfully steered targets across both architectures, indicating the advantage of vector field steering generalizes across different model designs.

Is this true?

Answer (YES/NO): NO